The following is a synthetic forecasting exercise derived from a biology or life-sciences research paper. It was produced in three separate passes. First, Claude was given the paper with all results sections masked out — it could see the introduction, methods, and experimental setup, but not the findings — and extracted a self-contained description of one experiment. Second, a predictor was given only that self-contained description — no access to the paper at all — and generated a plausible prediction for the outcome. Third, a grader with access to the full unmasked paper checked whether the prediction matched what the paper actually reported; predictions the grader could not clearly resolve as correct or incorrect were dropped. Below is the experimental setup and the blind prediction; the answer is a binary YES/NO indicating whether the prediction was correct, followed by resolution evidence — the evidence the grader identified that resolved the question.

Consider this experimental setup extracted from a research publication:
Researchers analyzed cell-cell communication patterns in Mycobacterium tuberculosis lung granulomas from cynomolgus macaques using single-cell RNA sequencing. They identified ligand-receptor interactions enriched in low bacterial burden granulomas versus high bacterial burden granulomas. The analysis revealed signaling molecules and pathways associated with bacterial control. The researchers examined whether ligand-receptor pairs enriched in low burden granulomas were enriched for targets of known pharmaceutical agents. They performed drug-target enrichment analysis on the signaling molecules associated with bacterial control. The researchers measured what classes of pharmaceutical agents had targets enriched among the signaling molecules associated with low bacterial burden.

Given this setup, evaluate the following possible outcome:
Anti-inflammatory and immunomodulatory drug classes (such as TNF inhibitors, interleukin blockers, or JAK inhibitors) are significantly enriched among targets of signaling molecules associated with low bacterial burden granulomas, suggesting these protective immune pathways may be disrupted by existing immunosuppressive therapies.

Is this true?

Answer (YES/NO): NO